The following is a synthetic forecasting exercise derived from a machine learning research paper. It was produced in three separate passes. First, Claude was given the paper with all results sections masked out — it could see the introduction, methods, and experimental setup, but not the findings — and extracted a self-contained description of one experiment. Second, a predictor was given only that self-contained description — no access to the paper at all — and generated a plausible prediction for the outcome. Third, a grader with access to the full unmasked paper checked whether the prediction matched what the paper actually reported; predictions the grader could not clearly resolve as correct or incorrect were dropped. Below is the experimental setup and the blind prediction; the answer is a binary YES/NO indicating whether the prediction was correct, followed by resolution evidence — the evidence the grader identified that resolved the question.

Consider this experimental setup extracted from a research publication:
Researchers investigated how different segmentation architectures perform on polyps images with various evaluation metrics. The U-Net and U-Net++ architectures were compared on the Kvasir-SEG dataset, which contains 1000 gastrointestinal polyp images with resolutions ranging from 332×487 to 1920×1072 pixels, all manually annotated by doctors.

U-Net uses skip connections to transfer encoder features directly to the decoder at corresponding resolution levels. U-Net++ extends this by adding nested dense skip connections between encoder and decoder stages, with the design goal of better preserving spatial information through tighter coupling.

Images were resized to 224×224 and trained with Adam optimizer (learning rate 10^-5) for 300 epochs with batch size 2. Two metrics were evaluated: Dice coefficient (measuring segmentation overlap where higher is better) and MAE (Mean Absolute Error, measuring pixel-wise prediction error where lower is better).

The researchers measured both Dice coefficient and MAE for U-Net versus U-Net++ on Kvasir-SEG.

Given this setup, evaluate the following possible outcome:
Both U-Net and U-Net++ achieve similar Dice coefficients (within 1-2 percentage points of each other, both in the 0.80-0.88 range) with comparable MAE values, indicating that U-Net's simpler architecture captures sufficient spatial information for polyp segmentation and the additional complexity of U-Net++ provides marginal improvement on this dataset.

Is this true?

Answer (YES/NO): NO